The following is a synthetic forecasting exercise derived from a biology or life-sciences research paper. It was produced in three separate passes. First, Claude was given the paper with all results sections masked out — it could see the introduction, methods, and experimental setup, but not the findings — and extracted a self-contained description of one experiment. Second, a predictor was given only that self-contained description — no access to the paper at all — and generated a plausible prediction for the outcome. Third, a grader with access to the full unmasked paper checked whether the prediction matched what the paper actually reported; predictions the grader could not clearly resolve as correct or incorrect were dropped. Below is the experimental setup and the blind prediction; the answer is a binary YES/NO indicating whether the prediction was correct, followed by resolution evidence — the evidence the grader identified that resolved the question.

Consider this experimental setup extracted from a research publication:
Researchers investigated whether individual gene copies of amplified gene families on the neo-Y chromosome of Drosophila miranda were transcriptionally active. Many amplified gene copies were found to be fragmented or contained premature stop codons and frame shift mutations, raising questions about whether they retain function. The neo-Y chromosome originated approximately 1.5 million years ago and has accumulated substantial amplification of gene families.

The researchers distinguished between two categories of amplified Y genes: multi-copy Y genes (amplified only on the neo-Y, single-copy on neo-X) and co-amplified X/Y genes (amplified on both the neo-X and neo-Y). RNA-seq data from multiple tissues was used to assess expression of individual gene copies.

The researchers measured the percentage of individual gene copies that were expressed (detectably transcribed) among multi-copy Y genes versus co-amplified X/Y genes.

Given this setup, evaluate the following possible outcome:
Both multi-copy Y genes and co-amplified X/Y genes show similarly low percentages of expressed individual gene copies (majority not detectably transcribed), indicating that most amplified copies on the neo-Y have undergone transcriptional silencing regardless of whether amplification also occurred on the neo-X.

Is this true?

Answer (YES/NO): NO